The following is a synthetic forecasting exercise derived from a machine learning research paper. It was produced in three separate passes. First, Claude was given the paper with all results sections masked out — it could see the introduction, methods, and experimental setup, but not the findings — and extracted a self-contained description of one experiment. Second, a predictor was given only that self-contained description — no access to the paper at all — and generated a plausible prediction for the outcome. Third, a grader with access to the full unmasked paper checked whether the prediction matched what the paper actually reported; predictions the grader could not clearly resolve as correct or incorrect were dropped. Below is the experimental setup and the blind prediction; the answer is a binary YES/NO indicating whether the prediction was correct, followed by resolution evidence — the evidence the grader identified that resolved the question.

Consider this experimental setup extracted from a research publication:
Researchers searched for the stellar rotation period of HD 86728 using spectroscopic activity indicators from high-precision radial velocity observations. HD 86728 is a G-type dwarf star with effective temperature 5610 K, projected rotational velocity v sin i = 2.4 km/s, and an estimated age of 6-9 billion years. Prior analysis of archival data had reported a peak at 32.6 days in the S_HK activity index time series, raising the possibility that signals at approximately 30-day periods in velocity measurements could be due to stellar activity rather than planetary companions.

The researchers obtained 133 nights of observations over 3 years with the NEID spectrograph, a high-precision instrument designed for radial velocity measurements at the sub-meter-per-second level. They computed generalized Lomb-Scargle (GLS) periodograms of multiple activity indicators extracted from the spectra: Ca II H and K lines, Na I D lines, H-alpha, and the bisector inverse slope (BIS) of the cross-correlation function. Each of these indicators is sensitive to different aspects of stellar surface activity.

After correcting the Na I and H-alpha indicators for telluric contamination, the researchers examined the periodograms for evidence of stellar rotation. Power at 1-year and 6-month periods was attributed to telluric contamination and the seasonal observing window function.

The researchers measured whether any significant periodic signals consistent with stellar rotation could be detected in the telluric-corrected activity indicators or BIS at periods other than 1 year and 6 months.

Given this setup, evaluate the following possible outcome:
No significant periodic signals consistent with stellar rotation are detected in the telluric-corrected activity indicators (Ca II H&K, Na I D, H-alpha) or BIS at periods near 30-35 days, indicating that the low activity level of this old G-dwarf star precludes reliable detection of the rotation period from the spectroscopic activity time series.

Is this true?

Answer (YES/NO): YES